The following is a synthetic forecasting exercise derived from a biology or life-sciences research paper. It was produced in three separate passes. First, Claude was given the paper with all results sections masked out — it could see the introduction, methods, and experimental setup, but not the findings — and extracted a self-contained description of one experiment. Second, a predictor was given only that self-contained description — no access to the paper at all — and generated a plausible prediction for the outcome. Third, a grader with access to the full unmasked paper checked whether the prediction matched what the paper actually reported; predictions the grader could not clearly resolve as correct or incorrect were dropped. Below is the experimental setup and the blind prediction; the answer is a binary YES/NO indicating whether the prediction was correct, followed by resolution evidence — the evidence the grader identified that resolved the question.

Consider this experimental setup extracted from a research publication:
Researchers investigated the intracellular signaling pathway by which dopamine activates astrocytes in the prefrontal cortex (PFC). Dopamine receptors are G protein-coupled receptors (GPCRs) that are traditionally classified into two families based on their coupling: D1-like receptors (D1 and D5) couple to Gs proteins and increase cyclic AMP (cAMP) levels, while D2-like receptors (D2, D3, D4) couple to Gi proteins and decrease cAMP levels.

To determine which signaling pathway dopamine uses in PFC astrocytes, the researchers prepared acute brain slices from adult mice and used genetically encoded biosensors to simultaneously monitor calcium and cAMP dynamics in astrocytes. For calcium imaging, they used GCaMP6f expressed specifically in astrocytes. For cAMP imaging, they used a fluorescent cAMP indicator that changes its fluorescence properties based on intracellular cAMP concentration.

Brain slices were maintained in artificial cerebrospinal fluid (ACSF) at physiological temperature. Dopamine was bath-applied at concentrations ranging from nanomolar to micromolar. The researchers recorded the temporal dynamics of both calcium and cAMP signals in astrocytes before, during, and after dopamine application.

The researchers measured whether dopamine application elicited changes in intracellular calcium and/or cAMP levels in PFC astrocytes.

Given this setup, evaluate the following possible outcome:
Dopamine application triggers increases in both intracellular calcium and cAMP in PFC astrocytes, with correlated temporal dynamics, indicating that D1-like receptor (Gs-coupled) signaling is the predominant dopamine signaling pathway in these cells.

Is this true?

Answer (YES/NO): NO